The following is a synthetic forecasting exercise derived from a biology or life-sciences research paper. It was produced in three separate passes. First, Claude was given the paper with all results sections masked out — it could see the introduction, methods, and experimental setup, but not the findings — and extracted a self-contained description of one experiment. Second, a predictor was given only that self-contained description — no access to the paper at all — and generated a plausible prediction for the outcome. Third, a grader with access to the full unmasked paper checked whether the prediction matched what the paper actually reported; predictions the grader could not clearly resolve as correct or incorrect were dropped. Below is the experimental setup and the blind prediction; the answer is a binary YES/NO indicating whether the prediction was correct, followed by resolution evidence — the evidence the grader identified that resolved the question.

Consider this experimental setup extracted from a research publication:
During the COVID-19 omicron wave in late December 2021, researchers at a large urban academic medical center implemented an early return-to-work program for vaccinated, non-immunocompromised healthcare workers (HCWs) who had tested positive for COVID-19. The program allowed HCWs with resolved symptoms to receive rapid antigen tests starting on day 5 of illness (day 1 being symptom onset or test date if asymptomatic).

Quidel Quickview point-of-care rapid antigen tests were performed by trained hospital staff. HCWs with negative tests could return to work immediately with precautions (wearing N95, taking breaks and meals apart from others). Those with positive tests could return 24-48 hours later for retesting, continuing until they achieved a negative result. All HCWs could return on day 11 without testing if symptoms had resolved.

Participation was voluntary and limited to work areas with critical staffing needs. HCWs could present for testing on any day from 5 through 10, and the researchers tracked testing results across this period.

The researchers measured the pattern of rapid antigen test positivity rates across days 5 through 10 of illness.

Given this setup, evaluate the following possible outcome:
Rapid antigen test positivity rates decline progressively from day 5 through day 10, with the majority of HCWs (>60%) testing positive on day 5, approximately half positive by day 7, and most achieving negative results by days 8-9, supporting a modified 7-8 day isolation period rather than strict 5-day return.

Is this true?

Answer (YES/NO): NO